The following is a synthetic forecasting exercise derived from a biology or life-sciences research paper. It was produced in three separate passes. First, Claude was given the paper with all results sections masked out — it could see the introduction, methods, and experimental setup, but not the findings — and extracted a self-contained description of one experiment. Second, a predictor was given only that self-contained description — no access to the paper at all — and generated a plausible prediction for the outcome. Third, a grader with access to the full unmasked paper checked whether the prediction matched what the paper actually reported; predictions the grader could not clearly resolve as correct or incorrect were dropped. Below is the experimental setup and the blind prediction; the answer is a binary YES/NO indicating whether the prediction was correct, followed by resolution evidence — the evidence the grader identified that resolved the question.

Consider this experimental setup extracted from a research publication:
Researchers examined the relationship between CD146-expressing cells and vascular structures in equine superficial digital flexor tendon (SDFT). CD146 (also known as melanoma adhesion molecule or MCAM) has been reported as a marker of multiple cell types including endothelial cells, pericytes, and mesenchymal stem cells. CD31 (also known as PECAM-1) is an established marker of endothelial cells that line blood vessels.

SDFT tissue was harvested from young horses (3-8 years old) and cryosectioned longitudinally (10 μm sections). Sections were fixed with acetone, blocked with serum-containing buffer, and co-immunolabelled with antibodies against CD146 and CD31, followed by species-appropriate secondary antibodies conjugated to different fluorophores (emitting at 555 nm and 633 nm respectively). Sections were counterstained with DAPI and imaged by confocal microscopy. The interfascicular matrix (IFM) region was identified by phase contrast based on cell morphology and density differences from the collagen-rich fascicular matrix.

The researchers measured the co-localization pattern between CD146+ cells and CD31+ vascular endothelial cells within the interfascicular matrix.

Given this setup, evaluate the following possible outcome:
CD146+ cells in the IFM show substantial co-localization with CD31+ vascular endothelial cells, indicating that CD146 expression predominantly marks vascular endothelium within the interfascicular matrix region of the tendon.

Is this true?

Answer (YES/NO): NO